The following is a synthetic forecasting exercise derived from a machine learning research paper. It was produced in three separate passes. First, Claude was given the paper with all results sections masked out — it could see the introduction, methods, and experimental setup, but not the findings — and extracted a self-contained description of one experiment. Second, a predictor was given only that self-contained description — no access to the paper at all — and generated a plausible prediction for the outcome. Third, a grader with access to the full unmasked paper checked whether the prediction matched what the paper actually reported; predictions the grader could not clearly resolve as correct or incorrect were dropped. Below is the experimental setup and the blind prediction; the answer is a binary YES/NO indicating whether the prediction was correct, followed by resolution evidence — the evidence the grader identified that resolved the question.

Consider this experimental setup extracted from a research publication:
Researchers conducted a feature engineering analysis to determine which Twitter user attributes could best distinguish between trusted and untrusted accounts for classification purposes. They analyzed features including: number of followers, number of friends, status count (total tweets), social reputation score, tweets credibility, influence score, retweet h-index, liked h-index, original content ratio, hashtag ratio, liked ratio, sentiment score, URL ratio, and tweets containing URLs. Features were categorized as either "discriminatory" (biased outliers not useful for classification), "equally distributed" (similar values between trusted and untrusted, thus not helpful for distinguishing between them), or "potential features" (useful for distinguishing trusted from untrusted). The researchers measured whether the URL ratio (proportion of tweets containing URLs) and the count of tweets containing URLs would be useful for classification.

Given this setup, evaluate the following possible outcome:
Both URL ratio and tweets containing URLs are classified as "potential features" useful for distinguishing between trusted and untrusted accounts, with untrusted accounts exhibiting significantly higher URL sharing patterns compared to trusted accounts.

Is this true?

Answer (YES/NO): NO